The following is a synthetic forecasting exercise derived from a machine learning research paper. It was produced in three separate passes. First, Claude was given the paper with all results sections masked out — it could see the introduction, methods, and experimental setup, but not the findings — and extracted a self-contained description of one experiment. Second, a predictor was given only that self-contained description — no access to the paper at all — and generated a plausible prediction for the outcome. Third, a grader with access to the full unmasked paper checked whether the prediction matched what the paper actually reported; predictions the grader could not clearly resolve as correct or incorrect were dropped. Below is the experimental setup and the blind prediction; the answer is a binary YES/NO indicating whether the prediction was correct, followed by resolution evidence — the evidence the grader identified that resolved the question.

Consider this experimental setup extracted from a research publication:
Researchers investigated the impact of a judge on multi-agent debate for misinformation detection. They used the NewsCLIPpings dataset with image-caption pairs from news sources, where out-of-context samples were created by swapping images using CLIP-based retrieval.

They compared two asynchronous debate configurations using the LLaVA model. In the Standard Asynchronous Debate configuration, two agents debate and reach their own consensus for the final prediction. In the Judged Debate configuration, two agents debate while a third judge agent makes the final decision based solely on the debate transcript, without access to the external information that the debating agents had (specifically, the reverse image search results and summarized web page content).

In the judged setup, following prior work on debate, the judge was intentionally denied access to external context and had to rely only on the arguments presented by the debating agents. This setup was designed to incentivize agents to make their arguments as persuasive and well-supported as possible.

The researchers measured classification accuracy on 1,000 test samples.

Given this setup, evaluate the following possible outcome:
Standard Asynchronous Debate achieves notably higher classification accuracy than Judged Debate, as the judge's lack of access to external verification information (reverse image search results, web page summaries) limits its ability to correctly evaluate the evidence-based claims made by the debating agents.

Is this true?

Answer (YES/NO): YES